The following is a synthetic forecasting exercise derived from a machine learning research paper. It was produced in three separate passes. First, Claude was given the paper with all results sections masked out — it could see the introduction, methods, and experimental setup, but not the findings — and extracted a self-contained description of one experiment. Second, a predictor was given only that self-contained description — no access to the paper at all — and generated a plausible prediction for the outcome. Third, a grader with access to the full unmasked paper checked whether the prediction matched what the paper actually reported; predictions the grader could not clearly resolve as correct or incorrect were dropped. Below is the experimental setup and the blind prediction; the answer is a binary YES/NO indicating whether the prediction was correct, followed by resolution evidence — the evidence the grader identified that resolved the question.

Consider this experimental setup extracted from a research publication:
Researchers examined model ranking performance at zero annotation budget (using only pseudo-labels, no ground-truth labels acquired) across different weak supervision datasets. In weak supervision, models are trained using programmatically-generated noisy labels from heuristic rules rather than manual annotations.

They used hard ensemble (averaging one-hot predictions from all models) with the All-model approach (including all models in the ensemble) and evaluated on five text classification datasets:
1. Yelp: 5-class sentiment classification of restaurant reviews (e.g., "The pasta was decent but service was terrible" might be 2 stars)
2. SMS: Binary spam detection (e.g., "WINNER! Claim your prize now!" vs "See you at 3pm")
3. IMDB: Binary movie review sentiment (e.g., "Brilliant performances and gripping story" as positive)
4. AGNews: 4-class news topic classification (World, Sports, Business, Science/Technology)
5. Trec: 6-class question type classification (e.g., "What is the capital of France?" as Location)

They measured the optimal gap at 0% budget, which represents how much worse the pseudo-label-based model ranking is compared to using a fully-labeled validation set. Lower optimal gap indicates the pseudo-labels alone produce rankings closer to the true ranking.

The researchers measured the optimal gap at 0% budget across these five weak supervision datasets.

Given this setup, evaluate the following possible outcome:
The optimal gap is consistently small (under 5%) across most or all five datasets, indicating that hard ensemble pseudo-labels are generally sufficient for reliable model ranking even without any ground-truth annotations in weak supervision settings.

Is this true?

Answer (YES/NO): NO